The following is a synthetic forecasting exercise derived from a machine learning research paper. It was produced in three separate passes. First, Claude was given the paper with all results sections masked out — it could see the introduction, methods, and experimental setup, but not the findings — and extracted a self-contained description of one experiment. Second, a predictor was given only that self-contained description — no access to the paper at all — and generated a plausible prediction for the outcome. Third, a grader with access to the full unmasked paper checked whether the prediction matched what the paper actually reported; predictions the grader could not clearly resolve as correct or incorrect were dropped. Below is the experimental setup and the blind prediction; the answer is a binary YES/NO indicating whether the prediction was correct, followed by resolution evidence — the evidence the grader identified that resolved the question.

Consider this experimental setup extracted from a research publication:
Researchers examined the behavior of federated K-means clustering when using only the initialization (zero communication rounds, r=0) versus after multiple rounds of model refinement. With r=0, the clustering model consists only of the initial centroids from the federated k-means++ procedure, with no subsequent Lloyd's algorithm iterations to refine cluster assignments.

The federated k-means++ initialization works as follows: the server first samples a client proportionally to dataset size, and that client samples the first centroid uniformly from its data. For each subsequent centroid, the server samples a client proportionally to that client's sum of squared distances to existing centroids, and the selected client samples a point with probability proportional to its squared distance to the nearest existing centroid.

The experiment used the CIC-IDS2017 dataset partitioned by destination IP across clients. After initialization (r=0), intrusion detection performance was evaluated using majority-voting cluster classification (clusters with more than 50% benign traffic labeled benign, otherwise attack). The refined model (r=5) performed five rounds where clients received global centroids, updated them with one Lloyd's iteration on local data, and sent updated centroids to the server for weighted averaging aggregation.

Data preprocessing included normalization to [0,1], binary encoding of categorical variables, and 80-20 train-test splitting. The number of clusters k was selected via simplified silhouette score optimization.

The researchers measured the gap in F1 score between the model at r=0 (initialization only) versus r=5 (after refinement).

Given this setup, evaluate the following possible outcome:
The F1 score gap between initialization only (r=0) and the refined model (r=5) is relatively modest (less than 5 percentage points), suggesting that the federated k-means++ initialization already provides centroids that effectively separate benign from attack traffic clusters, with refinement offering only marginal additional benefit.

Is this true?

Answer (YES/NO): NO